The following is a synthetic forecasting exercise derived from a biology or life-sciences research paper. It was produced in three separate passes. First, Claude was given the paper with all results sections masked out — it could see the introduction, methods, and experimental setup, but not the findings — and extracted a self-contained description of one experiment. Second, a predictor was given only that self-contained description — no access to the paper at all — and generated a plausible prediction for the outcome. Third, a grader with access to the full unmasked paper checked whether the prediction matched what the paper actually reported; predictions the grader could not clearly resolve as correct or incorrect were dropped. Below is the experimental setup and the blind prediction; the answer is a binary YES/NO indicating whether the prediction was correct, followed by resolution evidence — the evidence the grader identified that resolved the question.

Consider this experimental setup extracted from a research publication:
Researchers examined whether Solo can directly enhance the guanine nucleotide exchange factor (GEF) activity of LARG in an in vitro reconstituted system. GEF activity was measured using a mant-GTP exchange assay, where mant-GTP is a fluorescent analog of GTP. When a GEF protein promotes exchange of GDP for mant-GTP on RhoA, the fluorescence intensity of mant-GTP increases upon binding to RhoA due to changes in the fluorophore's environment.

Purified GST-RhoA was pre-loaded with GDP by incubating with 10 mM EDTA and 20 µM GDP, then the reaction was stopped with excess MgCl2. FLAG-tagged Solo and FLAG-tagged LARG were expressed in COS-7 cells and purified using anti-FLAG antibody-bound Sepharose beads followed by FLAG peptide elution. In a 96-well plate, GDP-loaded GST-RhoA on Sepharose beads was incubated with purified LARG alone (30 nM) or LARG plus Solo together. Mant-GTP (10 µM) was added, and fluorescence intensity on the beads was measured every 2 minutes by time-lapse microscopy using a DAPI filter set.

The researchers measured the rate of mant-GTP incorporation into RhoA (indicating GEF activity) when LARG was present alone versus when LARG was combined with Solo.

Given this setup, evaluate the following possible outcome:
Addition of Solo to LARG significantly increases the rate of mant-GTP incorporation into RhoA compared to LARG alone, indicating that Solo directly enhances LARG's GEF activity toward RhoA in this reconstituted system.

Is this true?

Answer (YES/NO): NO